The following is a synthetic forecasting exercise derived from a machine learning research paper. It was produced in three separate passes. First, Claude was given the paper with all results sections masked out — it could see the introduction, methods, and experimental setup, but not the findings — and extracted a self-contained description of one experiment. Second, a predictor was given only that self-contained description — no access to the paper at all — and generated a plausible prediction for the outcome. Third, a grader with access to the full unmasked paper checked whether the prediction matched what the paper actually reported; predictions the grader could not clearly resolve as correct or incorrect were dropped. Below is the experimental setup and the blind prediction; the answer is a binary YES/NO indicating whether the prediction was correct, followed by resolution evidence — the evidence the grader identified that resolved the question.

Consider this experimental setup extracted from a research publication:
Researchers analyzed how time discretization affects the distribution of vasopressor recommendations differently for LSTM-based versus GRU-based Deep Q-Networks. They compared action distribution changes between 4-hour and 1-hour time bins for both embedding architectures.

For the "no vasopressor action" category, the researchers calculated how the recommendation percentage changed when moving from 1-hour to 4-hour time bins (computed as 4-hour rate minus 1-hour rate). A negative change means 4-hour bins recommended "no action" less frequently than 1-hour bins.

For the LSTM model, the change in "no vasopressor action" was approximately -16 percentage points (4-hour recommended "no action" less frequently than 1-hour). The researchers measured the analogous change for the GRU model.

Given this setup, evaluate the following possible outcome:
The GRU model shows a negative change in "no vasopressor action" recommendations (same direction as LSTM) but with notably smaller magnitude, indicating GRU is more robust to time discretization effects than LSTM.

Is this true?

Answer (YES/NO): NO